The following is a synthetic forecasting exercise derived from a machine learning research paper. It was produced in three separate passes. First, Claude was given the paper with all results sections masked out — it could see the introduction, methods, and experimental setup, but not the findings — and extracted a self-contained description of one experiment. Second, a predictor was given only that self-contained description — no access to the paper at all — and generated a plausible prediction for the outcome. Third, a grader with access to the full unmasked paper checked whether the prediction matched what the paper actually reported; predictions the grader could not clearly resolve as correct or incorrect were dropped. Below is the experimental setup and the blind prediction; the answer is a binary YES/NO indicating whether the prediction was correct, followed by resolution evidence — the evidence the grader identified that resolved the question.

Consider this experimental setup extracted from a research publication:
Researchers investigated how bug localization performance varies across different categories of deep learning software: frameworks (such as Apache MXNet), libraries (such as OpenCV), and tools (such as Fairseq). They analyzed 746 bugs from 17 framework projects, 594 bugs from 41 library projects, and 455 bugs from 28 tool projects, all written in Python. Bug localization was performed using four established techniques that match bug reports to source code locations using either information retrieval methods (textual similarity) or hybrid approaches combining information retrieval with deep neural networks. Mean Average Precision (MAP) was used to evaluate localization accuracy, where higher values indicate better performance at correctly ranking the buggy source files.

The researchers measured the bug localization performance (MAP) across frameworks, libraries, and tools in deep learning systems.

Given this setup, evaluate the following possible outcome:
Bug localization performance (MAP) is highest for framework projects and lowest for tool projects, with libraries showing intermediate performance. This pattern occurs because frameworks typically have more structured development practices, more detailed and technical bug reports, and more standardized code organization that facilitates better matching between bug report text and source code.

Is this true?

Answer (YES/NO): NO